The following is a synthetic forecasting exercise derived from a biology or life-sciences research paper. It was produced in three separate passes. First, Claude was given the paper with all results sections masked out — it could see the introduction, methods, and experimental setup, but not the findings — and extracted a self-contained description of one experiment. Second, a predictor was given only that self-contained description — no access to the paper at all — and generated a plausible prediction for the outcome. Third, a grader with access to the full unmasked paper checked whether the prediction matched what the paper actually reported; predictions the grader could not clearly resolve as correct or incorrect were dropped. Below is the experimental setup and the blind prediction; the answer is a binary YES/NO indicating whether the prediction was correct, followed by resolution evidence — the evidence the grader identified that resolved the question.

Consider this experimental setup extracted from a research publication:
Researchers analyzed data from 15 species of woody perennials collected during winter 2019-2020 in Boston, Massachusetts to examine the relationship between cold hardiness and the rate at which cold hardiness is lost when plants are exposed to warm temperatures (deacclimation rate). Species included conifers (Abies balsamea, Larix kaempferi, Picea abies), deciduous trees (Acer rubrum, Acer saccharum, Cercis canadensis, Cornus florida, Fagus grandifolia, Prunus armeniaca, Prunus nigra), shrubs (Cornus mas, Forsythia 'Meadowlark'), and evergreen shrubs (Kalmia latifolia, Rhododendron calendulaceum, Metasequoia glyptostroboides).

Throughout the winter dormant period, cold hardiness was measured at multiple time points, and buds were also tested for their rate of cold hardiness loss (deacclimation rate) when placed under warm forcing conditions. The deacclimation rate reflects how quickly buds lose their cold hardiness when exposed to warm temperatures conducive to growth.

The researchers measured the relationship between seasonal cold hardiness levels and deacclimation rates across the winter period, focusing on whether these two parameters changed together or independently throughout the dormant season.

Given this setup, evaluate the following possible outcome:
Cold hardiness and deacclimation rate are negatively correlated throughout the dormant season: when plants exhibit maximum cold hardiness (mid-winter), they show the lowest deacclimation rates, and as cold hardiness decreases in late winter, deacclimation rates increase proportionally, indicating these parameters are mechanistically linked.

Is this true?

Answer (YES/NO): NO